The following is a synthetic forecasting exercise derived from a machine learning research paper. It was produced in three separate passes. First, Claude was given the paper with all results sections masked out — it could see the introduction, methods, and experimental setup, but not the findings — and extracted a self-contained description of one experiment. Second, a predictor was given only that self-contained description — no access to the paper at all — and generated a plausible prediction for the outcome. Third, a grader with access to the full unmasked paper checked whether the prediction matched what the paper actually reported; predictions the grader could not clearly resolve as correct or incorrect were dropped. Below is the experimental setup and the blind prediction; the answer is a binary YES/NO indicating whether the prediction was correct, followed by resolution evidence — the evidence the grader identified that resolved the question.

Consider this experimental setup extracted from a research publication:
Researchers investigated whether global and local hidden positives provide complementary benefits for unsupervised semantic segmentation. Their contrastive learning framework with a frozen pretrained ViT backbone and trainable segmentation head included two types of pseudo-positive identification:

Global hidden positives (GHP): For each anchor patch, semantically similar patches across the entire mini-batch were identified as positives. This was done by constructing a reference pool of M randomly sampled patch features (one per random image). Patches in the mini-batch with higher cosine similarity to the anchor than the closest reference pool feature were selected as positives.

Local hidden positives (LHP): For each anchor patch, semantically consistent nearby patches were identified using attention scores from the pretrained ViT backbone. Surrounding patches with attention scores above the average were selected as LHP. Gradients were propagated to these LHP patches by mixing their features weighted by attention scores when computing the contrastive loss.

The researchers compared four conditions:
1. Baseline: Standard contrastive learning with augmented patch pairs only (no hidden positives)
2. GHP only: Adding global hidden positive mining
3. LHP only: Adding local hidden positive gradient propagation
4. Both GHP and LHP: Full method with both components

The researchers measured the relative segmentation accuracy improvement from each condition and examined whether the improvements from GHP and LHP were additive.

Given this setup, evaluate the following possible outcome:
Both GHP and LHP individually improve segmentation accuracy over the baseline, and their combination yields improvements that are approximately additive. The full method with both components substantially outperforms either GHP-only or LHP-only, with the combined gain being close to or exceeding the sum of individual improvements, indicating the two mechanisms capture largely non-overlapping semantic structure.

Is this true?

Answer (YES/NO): NO